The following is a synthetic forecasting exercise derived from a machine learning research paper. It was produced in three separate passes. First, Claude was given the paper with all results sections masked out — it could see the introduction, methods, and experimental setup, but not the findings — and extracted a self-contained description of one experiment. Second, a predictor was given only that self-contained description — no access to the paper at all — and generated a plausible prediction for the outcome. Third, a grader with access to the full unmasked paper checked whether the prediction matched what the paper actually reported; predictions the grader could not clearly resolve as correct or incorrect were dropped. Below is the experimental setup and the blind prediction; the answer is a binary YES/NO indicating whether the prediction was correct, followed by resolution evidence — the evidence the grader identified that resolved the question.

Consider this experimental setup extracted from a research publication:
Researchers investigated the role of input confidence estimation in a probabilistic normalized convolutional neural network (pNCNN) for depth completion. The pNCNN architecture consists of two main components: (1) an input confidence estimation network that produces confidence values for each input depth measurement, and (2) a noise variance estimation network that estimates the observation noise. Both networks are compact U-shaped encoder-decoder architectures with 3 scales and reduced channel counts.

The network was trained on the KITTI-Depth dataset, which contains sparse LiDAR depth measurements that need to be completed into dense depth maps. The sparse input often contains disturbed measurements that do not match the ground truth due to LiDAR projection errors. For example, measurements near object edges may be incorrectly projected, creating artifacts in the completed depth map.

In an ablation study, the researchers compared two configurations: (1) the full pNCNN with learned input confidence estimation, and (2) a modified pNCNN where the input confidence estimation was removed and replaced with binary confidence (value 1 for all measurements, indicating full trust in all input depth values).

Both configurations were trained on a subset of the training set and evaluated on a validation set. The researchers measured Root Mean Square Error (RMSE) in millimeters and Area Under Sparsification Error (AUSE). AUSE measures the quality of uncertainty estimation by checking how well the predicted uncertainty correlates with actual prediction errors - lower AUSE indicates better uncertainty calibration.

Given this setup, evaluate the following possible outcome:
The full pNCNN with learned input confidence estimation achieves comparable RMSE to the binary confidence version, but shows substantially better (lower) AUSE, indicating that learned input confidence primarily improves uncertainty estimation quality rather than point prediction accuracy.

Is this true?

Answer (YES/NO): NO